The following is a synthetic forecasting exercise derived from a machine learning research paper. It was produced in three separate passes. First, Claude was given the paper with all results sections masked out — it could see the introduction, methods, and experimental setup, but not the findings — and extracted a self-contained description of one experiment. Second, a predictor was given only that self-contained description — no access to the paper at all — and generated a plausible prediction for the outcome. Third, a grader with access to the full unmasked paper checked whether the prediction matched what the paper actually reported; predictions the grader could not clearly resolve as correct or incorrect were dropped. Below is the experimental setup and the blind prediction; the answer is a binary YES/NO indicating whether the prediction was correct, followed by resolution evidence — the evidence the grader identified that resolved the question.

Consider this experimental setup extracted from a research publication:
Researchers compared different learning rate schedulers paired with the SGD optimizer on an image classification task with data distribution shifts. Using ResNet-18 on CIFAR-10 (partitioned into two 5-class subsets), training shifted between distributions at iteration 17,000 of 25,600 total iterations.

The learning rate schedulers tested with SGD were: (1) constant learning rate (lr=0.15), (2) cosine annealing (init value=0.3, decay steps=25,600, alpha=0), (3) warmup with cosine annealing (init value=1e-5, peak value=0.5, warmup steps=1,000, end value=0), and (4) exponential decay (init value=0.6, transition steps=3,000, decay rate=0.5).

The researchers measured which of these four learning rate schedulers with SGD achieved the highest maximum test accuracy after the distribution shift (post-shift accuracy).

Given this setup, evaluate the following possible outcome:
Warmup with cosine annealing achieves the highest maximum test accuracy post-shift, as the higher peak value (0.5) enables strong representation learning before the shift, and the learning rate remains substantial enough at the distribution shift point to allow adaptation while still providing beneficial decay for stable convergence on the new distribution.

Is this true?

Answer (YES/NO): NO